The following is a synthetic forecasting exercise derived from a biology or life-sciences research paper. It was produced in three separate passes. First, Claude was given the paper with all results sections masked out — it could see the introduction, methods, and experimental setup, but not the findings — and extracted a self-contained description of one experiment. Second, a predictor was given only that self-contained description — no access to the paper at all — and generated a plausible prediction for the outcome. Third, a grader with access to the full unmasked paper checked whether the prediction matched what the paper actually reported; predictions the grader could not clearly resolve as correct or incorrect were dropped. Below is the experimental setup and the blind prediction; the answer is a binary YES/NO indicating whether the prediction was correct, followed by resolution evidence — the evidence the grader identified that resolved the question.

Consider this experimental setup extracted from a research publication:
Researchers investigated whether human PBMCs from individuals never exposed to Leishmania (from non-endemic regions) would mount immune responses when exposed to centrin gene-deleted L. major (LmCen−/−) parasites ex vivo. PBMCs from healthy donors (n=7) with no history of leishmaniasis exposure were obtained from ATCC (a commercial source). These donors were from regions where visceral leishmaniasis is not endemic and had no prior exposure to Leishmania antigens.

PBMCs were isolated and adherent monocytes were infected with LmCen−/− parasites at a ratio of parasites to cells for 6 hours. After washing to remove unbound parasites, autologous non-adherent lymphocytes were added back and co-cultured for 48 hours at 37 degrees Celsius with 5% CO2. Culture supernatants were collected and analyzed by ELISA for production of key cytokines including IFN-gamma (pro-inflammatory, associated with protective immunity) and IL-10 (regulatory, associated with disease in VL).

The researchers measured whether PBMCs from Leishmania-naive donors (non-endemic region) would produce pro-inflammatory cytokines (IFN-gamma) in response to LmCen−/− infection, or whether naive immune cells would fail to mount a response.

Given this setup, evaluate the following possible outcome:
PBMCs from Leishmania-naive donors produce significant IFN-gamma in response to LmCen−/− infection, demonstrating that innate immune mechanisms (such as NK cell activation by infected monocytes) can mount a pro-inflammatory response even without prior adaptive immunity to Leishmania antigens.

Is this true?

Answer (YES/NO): YES